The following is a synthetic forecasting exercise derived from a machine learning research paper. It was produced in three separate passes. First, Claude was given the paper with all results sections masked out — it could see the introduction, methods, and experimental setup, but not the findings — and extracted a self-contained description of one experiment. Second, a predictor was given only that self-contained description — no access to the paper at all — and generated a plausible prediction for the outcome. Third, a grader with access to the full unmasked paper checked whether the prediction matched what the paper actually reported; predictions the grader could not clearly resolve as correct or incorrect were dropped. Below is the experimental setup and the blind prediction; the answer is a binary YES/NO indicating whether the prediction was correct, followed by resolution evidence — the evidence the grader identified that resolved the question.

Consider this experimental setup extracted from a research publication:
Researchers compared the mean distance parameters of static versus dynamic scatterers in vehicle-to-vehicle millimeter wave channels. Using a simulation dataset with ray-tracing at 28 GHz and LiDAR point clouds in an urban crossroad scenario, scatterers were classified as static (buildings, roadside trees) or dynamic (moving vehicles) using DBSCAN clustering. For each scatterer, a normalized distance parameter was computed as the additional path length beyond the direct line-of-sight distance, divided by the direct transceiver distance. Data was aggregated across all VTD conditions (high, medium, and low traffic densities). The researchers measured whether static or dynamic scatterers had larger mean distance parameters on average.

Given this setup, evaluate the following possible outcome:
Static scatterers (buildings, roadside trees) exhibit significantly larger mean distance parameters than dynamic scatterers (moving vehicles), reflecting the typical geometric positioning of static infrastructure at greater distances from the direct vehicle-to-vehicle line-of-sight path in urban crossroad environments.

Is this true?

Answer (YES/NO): YES